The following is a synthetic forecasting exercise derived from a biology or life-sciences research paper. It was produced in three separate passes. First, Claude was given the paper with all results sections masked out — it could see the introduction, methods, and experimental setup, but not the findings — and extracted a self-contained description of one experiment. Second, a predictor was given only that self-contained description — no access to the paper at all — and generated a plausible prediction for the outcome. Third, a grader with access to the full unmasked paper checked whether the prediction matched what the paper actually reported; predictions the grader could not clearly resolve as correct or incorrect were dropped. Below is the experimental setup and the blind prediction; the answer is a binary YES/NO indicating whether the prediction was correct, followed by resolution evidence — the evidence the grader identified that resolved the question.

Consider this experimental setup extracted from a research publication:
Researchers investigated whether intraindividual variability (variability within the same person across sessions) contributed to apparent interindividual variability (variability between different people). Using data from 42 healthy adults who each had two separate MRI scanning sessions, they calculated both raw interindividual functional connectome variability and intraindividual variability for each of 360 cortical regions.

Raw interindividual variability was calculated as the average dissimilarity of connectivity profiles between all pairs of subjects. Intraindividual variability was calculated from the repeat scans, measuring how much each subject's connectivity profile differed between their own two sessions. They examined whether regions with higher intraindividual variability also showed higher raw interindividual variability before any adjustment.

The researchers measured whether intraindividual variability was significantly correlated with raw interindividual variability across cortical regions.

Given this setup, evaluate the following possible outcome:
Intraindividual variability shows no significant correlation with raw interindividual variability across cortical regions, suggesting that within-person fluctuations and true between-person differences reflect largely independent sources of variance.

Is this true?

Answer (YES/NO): NO